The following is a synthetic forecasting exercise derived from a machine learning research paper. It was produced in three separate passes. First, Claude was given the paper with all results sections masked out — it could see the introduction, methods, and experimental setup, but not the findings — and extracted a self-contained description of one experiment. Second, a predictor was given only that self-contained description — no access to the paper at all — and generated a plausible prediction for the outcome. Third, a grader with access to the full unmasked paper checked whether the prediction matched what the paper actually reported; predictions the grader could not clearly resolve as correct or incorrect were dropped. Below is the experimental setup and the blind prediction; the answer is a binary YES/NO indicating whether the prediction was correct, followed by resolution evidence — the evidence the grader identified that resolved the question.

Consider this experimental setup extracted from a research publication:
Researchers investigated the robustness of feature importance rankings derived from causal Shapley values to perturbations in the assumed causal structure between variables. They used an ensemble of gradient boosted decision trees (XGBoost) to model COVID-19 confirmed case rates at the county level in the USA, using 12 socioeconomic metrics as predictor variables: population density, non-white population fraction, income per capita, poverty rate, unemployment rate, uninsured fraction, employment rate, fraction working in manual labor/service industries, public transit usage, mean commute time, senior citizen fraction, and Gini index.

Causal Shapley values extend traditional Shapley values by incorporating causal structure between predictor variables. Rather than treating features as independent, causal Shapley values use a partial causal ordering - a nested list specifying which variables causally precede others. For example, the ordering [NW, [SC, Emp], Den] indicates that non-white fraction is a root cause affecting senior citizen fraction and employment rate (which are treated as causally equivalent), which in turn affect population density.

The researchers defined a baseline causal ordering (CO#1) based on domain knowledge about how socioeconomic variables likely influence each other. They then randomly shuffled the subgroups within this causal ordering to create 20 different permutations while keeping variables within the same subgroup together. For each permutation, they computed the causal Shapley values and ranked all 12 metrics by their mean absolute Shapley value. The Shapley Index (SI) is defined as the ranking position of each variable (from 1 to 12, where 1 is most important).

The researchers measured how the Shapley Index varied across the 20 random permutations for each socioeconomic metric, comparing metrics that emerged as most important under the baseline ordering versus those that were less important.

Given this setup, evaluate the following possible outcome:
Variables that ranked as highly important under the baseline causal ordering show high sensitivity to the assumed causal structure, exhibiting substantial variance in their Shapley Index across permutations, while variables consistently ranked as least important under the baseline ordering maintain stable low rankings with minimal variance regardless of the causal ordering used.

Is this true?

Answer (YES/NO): NO